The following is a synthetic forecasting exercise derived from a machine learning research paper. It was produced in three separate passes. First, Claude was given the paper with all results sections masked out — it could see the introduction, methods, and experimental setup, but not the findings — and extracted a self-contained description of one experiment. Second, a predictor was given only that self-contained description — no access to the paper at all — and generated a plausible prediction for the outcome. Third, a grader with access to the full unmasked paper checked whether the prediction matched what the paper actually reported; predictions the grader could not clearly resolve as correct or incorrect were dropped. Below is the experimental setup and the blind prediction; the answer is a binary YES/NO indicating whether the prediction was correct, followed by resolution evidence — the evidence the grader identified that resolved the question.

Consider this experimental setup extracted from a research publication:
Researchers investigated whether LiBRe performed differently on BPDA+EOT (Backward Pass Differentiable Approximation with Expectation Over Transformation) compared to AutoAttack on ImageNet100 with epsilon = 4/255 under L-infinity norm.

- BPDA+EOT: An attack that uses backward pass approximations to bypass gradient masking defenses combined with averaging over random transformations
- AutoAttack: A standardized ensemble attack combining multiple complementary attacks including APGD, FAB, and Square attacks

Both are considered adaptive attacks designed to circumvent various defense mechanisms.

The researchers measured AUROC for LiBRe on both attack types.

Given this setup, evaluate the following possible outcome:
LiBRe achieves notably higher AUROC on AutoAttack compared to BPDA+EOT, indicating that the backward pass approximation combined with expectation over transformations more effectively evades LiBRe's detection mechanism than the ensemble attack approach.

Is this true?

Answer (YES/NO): NO